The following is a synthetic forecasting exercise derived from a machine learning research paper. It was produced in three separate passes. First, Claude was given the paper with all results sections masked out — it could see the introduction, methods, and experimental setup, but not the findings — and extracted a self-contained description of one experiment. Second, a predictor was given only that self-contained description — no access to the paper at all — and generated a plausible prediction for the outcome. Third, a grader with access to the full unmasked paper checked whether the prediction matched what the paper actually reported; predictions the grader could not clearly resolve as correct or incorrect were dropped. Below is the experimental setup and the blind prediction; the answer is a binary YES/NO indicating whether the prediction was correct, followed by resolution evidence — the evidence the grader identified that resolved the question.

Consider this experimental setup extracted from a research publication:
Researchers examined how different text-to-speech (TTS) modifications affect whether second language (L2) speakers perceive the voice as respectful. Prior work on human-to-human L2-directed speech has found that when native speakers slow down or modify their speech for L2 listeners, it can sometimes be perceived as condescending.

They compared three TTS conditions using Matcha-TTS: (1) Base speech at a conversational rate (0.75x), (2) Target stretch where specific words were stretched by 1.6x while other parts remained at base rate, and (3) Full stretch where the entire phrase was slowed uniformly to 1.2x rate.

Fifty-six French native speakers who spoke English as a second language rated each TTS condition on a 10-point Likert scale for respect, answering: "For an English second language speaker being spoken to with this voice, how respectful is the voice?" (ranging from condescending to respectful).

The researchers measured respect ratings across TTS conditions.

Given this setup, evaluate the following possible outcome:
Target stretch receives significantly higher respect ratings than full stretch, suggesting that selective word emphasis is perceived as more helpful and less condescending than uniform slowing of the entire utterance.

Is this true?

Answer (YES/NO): YES